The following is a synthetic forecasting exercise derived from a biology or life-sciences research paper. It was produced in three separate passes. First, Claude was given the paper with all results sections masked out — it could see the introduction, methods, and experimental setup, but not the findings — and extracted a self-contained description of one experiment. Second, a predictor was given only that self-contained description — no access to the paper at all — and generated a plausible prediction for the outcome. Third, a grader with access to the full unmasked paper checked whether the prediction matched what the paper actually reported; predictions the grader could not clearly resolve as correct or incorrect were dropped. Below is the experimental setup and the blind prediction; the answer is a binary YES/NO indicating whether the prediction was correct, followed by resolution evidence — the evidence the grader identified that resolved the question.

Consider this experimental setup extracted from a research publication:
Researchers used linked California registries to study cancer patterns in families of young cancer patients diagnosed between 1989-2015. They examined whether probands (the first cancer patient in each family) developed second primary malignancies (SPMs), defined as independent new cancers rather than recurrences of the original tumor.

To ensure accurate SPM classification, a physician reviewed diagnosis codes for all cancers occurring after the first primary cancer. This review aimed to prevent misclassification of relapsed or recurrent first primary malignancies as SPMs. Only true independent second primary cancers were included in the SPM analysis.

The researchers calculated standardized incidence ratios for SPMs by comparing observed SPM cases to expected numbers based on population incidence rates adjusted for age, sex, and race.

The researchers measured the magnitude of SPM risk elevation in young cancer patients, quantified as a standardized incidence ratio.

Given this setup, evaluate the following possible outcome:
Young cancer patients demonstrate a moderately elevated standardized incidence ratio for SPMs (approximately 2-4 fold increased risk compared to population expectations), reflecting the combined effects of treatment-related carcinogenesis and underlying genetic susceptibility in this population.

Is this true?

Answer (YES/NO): NO